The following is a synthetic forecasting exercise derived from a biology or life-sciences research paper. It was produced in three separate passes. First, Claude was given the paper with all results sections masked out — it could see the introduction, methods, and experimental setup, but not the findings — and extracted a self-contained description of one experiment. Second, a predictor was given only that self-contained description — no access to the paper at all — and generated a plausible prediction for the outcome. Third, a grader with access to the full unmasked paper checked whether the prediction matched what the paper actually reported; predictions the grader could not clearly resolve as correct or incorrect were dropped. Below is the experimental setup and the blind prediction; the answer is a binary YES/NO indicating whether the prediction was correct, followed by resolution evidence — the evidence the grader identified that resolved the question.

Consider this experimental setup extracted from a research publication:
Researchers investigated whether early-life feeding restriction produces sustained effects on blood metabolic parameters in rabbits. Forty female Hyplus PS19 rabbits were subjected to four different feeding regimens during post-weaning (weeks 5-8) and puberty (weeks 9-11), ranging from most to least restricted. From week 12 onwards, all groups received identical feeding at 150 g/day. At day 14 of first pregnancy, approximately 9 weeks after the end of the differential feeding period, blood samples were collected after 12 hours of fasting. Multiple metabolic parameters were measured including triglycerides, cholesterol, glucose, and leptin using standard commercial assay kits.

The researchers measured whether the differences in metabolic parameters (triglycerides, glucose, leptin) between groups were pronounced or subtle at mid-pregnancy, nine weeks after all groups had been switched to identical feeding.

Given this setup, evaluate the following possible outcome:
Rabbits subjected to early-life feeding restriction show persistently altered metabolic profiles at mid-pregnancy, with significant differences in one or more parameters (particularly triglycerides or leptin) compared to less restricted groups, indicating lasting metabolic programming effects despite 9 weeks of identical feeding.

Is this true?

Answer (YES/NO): NO